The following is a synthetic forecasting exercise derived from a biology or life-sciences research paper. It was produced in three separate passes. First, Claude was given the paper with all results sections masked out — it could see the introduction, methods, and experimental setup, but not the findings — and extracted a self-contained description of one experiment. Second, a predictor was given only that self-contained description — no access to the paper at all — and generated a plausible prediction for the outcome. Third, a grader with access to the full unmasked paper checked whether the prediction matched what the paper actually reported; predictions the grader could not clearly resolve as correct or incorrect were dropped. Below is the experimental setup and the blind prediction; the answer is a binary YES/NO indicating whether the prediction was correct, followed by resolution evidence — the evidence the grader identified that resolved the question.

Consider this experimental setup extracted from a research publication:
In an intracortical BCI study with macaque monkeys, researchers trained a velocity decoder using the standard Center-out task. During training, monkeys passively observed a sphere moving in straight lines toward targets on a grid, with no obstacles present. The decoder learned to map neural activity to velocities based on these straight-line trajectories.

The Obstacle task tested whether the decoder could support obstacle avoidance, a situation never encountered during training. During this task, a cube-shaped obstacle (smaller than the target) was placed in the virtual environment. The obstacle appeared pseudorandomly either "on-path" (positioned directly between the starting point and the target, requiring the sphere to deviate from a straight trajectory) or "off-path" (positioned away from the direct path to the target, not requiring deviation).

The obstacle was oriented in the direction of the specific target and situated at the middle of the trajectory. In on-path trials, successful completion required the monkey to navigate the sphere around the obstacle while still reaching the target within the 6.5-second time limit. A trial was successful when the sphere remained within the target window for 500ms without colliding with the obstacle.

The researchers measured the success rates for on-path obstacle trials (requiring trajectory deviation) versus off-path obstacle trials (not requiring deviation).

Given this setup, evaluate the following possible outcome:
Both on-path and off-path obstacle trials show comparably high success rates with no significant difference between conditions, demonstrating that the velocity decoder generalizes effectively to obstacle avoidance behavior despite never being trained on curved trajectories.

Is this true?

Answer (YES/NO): NO